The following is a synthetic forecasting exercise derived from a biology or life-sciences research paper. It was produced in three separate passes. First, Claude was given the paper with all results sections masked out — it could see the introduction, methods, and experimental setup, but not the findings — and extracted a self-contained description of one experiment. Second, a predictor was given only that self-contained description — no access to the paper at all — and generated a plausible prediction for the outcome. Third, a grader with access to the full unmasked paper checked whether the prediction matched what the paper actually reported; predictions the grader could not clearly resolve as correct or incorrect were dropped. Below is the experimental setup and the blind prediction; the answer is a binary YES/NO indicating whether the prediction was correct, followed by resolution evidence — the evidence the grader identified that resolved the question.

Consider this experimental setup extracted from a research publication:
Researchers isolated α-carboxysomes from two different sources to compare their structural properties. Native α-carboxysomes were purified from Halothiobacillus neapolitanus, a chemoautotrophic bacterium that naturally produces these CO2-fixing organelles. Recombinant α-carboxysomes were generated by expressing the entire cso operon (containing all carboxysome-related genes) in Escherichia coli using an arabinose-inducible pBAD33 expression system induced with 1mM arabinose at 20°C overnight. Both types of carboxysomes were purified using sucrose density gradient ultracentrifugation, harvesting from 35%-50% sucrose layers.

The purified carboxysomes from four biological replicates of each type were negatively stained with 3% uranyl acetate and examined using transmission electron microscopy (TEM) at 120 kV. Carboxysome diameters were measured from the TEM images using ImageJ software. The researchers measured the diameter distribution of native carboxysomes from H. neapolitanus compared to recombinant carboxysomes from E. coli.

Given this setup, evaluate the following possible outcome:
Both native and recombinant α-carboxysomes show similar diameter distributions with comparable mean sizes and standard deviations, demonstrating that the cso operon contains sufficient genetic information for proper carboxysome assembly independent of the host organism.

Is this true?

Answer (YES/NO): NO